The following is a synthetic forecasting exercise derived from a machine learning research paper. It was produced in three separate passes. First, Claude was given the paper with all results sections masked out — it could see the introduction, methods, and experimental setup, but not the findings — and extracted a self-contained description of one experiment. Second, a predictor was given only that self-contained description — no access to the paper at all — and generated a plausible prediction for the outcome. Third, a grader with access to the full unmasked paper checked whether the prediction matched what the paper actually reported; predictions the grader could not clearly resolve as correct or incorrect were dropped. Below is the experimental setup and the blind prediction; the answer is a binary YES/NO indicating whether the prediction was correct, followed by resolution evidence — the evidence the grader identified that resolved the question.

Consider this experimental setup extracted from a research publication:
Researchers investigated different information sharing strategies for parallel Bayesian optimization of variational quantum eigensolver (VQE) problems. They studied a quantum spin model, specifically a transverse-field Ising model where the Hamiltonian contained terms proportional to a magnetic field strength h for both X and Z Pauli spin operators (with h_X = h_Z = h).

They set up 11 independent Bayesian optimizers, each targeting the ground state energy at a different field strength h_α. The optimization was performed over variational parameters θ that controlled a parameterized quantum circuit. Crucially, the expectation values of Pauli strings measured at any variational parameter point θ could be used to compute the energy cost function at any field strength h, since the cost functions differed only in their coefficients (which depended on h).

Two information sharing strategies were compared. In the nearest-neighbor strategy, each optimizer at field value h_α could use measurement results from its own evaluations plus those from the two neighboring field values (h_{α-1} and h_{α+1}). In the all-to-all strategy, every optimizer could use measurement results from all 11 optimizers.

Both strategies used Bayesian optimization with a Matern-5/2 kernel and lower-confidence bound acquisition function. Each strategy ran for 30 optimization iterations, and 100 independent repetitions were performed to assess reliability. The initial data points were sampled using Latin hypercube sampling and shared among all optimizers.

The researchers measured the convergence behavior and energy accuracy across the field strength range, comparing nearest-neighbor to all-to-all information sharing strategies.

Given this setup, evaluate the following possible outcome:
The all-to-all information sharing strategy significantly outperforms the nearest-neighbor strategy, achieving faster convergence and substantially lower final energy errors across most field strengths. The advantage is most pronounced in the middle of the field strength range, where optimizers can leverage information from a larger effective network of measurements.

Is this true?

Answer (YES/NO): NO